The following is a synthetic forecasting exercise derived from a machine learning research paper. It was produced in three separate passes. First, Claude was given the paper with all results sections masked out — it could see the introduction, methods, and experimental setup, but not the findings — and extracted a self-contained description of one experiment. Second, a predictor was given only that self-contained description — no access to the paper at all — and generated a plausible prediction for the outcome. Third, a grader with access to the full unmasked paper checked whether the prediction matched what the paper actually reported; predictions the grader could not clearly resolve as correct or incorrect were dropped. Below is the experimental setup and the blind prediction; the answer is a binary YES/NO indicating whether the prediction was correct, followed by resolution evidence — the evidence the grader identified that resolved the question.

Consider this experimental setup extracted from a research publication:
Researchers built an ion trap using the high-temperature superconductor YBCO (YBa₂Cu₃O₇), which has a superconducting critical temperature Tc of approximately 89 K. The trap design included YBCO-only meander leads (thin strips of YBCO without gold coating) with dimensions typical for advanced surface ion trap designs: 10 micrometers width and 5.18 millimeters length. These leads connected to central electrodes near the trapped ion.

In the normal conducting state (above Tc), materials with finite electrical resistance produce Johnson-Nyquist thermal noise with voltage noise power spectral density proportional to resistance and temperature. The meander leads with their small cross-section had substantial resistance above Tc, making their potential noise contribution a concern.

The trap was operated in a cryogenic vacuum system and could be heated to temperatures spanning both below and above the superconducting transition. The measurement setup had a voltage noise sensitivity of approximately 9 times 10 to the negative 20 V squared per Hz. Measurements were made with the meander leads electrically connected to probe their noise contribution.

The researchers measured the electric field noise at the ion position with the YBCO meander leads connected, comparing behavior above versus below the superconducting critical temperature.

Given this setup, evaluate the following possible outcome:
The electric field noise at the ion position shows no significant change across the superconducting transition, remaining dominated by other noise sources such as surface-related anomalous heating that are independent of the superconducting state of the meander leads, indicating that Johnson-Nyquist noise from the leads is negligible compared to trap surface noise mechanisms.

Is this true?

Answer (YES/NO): NO